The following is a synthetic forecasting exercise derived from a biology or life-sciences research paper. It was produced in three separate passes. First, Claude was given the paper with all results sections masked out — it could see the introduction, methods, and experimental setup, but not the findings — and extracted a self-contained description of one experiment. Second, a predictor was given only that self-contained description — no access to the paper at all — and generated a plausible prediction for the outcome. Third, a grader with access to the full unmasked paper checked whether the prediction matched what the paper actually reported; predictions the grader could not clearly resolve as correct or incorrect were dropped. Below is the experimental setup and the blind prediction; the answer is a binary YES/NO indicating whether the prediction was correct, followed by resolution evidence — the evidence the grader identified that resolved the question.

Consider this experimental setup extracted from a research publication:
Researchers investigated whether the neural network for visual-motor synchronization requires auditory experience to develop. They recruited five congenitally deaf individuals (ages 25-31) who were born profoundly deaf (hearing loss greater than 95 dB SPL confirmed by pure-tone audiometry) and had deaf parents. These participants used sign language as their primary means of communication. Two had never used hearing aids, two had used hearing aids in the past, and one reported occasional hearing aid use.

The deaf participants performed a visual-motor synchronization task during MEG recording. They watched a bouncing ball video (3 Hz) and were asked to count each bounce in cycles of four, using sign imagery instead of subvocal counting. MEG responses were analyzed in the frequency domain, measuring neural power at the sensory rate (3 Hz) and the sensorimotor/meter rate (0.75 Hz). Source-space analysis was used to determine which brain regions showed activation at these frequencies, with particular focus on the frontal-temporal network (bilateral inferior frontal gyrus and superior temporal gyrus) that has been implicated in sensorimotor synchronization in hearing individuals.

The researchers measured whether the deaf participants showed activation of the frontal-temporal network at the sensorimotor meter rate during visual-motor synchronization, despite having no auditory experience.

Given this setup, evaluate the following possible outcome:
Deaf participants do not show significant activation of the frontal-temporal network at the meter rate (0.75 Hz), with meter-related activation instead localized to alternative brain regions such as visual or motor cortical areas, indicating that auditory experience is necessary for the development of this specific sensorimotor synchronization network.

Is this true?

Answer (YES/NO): NO